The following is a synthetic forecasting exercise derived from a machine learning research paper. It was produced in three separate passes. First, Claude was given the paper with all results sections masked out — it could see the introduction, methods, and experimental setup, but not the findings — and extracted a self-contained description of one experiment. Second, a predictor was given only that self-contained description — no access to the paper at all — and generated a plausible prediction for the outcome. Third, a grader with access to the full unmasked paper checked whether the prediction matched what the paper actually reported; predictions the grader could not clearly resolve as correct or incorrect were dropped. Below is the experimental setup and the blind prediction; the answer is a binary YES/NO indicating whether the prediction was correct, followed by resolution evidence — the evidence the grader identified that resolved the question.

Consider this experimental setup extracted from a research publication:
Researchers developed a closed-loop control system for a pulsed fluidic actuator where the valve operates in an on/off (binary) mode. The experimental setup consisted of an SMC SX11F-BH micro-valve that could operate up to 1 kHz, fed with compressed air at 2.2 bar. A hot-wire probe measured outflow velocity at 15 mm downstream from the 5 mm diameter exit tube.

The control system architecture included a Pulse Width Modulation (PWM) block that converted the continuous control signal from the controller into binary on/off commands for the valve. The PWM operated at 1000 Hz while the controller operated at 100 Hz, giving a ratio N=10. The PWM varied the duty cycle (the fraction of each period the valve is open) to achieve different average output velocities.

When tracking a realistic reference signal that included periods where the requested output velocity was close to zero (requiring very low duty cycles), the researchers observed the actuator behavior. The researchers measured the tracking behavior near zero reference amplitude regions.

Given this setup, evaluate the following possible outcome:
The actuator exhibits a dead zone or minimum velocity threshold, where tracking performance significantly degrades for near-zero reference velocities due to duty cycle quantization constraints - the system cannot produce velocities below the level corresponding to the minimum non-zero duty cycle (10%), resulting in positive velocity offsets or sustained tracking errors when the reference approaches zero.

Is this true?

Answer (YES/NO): NO